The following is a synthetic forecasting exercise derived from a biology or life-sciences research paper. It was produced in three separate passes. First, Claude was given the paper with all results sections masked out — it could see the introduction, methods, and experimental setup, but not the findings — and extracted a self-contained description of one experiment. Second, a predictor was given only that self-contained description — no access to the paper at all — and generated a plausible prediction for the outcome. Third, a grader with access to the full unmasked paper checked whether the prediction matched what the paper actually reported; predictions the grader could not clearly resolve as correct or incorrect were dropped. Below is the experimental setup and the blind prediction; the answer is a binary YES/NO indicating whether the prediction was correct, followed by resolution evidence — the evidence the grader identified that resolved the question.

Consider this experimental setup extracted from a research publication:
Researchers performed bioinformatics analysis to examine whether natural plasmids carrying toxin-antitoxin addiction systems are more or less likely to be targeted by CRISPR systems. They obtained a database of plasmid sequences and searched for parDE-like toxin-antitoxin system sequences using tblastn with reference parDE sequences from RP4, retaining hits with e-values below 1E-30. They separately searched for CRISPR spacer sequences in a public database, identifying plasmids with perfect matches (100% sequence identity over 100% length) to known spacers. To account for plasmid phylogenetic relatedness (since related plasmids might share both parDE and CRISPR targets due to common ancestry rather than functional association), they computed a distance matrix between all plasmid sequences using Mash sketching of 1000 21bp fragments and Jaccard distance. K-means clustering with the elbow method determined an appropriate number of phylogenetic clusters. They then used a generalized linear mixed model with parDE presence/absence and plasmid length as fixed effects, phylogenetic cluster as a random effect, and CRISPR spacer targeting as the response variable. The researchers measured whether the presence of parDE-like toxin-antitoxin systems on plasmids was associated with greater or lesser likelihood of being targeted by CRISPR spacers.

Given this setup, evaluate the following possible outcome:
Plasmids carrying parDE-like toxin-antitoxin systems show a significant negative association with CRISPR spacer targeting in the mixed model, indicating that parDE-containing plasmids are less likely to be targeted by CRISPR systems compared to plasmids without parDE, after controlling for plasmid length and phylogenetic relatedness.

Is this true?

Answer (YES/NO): YES